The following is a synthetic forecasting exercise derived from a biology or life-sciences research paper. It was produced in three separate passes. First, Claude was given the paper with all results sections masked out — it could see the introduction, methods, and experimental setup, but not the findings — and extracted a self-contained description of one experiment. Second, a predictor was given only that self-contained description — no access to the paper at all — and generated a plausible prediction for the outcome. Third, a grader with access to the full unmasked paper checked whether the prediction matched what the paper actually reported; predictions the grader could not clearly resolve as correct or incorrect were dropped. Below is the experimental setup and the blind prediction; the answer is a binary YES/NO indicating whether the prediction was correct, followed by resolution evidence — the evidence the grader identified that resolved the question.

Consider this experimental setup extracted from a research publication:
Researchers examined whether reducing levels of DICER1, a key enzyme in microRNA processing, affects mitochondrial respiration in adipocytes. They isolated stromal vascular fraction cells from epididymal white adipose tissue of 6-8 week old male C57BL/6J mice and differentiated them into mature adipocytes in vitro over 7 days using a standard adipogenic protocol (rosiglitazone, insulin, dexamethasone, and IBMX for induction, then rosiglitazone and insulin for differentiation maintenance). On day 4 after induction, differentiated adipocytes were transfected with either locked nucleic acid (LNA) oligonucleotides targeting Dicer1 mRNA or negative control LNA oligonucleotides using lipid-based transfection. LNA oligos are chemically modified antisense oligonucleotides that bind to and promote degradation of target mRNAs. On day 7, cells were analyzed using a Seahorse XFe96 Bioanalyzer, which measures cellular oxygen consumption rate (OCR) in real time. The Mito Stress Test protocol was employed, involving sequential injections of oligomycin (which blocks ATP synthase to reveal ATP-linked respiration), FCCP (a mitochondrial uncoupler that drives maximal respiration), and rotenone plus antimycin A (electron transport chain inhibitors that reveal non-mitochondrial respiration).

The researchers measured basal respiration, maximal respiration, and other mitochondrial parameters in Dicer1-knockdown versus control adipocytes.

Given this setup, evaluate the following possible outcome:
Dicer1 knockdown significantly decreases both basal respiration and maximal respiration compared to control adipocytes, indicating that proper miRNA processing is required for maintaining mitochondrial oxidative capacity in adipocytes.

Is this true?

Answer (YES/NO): YES